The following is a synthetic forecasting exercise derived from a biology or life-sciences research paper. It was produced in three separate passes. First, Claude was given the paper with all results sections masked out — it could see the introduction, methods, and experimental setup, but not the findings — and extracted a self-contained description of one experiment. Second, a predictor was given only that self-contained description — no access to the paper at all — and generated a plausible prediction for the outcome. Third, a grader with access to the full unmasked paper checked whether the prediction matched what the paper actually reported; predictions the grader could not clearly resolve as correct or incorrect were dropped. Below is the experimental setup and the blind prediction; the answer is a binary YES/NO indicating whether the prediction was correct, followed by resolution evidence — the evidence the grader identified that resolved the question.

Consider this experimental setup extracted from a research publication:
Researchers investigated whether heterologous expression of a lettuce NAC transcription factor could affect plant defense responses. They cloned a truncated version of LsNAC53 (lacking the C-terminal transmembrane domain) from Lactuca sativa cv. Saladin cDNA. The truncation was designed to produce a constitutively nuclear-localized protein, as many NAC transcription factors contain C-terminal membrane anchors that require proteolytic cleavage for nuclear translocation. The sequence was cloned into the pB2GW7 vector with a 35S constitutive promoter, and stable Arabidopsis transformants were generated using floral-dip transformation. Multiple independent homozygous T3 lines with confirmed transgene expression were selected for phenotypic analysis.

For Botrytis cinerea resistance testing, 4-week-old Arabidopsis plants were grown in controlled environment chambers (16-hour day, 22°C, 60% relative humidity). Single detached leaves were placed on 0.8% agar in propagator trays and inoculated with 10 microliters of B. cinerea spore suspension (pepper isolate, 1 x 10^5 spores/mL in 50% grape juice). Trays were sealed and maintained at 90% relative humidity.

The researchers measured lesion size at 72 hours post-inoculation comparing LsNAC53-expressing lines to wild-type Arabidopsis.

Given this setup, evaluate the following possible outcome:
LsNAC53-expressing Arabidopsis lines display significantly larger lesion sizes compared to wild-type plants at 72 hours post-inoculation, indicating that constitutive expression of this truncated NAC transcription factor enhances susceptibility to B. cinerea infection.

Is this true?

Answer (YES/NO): NO